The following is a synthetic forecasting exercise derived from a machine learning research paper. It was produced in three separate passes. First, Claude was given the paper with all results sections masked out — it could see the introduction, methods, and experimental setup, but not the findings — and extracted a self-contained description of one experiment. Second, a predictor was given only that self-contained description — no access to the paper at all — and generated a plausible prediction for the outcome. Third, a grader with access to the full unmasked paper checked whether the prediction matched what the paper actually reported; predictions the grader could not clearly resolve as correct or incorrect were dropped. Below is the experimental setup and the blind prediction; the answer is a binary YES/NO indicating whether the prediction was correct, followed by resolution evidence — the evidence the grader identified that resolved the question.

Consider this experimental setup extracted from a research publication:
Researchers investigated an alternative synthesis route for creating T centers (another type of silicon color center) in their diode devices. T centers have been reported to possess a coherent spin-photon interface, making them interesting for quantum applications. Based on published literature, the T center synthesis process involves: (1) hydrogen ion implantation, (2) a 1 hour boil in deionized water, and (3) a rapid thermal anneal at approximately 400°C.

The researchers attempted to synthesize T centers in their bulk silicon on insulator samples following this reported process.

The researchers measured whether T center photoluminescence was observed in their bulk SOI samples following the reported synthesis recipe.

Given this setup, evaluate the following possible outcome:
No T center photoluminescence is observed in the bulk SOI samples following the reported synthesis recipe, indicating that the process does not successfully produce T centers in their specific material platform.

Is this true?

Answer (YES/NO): YES